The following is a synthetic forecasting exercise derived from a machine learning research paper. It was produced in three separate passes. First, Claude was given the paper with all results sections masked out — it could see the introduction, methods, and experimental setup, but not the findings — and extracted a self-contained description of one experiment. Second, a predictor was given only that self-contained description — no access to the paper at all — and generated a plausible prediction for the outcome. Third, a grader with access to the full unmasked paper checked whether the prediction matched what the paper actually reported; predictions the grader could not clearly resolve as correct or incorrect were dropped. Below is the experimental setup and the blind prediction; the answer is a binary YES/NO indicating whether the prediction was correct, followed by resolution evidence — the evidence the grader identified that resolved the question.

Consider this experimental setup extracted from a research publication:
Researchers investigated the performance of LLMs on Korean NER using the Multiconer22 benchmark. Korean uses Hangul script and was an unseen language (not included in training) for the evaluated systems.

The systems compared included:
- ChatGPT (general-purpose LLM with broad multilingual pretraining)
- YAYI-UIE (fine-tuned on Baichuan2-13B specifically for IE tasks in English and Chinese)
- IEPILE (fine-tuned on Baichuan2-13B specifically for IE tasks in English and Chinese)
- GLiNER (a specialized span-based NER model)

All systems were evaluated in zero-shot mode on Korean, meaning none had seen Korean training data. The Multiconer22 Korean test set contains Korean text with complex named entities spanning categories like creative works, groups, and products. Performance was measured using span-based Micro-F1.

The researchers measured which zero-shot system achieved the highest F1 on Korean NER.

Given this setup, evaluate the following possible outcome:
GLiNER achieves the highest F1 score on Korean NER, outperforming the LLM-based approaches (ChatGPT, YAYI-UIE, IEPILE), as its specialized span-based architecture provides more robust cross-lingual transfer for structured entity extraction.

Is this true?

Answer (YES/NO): NO